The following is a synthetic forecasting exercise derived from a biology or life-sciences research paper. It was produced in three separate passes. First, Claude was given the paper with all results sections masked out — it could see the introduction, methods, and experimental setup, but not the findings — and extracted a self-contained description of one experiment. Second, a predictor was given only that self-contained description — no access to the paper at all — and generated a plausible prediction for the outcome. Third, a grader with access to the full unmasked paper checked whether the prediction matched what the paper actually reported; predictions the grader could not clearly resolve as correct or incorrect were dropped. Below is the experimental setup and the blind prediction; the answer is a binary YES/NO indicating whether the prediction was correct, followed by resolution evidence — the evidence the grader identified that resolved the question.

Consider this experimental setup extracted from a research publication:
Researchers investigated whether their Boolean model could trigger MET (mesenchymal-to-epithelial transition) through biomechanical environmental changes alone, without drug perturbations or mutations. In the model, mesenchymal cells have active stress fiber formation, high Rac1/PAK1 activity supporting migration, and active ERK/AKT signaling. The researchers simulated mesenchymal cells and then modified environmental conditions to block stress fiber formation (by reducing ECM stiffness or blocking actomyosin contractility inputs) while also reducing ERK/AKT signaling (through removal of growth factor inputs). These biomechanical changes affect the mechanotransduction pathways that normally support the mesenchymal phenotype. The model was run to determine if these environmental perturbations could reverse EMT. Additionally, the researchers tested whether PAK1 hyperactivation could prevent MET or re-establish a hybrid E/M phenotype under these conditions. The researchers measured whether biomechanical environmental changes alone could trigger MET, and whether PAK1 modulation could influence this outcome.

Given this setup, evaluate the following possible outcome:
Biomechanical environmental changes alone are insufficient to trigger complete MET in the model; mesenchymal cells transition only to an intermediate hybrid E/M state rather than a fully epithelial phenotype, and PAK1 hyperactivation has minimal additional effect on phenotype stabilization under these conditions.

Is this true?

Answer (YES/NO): NO